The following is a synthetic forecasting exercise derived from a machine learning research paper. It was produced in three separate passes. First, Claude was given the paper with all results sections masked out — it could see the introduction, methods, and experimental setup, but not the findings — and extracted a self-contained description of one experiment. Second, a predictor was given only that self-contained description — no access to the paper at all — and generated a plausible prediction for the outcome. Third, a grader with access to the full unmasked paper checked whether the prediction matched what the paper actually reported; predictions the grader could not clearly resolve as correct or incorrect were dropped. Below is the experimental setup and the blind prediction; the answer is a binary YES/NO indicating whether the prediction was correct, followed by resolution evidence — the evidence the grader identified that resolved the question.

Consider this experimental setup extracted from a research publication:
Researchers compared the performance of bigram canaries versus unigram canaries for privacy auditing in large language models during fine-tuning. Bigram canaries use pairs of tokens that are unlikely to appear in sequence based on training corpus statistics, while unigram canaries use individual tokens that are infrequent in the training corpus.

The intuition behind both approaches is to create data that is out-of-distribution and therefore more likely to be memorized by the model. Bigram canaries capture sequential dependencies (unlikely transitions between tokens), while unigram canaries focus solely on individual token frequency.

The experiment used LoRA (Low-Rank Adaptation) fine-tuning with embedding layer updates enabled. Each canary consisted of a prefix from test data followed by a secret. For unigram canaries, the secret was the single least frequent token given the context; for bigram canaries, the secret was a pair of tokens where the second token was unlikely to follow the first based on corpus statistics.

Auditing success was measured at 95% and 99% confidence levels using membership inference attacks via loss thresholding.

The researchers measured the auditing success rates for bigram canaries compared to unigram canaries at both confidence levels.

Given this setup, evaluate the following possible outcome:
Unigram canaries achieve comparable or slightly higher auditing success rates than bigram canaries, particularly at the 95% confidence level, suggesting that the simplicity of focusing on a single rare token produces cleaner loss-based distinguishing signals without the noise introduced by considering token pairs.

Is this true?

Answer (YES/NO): NO